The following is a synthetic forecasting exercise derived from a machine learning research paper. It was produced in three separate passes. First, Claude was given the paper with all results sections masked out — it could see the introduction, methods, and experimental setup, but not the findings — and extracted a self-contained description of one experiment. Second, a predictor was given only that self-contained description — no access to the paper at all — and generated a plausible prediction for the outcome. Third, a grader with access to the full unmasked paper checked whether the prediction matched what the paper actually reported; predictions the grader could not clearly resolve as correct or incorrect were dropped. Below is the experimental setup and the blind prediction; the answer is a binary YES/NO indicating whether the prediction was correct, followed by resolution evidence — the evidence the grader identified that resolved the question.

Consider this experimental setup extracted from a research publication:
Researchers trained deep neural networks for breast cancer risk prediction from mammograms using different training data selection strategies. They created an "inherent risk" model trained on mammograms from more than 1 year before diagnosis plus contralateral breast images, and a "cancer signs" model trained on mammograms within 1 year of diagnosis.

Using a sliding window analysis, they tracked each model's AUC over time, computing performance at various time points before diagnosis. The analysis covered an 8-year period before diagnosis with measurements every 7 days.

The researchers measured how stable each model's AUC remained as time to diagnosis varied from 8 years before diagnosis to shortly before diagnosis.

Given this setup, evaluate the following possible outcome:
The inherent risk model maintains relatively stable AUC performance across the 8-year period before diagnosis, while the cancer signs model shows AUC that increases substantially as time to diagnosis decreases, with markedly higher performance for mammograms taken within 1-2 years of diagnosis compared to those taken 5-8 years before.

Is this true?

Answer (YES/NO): YES